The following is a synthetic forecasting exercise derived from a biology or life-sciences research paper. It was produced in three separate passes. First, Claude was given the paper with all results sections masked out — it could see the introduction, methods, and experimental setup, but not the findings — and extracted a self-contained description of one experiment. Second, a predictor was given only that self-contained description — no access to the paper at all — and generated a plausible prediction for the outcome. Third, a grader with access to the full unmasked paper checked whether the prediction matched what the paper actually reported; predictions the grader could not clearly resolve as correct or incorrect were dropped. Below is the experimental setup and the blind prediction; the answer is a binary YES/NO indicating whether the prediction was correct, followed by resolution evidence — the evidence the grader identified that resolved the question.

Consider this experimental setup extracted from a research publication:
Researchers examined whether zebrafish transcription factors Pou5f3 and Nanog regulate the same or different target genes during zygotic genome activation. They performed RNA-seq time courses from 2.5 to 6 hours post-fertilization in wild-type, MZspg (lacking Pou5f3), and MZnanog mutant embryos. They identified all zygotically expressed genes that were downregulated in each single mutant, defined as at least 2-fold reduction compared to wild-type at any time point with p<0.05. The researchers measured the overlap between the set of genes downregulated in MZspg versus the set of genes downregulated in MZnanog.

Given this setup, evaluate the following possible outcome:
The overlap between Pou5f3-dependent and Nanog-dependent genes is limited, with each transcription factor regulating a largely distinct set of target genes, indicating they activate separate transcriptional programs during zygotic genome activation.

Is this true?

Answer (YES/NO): YES